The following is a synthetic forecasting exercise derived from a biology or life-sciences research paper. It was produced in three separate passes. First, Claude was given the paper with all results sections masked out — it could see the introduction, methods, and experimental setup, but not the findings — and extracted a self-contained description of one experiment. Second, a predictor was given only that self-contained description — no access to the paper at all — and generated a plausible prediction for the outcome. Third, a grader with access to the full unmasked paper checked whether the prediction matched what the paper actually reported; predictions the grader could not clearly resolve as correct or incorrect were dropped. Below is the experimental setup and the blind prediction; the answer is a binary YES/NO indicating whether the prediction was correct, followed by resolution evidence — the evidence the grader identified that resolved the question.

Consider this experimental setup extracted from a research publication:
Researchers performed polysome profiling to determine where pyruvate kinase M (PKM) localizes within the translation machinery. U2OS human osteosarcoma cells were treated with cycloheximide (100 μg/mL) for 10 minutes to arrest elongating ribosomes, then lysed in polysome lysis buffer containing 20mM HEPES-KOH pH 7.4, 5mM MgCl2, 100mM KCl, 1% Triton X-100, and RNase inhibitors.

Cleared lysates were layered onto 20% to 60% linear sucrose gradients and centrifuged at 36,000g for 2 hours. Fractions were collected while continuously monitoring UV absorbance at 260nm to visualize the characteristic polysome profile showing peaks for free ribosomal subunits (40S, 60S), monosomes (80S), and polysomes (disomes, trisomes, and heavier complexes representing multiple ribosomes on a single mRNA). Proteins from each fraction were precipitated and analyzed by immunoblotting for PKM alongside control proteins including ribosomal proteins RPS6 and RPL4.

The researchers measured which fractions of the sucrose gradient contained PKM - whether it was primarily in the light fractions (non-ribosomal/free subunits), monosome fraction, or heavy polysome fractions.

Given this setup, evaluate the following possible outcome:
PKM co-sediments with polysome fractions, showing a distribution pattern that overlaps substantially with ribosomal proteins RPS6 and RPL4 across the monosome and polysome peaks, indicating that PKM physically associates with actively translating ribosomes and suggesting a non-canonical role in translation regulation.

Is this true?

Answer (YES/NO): YES